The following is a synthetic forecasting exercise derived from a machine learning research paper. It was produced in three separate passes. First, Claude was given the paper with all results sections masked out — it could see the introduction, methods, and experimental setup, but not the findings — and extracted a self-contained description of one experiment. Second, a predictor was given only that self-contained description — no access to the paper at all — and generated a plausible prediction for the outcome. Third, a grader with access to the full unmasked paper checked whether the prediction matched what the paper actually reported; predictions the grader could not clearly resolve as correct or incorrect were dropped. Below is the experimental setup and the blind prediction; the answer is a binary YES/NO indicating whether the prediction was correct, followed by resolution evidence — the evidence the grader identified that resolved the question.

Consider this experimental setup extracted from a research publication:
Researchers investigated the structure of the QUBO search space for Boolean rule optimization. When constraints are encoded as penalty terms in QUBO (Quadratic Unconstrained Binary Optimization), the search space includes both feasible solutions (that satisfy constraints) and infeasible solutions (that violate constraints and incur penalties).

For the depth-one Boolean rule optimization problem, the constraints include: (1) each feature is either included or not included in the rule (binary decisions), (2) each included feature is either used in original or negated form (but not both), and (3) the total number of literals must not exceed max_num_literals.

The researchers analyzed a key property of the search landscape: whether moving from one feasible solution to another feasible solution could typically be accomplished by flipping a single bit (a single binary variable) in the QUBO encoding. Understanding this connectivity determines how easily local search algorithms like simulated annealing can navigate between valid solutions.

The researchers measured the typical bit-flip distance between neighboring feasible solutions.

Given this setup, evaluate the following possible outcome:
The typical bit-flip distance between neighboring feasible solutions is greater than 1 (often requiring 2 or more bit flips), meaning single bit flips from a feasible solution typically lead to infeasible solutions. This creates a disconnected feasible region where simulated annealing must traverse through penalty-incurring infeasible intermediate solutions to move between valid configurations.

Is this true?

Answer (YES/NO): YES